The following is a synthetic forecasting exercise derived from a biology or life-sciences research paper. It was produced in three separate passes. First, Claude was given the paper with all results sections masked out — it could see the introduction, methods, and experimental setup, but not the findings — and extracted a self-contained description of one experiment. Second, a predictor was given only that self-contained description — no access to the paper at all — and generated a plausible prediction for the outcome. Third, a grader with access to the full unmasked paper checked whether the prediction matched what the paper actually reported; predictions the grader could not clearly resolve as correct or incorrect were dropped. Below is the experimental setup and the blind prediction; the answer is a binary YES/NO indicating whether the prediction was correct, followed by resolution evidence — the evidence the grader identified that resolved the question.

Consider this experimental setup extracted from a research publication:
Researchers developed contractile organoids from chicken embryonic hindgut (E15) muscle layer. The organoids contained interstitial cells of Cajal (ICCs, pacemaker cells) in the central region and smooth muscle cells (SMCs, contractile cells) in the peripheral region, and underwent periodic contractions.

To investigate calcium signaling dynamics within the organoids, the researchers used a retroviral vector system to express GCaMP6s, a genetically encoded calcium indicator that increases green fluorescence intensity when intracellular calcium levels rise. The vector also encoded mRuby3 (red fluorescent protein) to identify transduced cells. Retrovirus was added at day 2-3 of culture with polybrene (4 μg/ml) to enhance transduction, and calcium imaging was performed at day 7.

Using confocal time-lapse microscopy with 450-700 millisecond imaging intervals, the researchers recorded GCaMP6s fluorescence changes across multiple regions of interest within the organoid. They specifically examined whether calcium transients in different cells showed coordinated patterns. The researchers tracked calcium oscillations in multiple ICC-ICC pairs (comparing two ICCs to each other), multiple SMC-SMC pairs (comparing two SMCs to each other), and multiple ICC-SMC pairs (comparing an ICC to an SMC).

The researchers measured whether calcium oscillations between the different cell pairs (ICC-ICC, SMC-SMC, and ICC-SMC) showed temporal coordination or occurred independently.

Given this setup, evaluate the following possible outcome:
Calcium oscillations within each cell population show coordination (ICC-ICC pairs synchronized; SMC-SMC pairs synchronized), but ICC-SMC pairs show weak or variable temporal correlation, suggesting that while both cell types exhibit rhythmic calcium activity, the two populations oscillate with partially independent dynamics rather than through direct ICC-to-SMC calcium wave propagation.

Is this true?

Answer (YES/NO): NO